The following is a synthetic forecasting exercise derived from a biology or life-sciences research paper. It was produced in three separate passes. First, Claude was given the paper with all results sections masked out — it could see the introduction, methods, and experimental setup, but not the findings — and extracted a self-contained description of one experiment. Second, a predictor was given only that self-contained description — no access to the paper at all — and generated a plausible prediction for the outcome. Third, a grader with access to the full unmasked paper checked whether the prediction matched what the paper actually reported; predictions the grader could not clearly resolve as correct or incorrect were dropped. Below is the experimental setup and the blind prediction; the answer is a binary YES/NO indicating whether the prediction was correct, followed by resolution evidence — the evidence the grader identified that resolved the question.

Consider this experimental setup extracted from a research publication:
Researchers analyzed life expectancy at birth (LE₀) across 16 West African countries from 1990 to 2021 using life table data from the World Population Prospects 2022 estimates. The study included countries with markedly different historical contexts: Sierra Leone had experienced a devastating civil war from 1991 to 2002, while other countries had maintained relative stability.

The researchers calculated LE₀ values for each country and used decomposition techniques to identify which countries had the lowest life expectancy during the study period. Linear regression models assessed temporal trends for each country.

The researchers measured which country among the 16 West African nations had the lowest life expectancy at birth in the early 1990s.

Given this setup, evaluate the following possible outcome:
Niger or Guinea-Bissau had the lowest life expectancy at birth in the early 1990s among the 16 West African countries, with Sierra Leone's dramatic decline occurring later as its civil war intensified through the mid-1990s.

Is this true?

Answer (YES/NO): NO